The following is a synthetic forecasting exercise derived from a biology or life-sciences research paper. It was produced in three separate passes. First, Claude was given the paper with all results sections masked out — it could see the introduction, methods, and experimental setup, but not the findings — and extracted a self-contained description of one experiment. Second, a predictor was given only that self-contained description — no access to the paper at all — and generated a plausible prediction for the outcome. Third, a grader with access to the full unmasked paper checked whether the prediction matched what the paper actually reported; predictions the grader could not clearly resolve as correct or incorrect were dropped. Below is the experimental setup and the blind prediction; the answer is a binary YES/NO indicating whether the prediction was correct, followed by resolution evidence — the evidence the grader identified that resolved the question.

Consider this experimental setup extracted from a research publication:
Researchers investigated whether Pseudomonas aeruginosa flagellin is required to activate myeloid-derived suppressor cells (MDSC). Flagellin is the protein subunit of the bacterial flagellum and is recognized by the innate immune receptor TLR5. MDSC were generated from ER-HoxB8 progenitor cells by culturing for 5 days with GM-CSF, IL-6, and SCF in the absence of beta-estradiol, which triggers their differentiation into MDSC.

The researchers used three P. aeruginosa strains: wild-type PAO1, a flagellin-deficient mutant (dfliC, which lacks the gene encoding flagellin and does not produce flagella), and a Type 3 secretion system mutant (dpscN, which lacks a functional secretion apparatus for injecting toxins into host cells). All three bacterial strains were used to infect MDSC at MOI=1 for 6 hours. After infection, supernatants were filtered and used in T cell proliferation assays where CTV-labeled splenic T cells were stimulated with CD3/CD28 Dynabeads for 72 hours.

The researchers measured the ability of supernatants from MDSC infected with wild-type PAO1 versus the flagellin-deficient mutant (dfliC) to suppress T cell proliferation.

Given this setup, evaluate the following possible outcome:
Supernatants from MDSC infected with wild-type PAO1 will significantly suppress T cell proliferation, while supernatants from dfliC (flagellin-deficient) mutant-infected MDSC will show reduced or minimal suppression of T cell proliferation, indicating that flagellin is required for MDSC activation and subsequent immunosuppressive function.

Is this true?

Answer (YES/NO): NO